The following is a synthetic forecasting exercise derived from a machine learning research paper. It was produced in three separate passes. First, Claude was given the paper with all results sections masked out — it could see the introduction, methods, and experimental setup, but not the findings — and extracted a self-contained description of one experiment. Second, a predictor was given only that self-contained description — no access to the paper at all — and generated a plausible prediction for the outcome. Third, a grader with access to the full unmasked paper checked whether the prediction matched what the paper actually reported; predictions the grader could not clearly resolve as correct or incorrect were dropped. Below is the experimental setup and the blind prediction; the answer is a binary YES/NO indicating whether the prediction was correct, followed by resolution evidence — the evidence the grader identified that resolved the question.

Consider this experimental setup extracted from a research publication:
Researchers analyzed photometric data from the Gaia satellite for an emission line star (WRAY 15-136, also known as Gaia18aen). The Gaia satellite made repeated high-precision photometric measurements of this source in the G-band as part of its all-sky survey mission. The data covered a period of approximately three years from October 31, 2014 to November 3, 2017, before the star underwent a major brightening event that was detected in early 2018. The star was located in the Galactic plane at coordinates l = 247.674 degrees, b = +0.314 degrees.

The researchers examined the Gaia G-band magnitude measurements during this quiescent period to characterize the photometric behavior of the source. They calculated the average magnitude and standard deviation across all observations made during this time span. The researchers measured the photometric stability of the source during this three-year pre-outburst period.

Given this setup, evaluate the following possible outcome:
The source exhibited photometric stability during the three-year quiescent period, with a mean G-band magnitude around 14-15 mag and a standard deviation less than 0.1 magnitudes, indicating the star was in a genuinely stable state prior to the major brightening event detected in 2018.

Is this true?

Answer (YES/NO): NO